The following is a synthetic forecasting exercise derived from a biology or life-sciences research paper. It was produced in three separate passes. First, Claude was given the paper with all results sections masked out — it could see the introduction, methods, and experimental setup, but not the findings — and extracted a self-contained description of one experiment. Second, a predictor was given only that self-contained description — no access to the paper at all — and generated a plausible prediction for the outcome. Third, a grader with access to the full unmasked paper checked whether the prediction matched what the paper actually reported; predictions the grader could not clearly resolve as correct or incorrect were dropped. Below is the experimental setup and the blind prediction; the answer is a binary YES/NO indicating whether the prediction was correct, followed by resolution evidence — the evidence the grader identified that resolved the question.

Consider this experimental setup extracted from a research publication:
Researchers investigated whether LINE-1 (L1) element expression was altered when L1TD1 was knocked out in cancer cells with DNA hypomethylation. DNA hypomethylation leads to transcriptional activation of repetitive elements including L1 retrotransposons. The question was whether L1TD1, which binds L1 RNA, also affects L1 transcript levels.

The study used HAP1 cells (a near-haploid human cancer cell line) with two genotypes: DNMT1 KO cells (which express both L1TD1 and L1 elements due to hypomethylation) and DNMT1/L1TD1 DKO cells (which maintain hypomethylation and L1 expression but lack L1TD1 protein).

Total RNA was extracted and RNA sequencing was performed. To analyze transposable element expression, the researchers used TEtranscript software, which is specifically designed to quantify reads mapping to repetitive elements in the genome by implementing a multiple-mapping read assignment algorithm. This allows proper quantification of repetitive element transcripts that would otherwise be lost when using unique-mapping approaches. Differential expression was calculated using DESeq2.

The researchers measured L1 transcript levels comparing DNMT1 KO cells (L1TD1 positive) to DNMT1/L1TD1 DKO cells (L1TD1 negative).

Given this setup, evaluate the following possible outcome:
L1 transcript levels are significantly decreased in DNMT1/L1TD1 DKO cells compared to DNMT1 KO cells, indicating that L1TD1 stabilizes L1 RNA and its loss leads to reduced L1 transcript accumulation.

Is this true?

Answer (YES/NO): NO